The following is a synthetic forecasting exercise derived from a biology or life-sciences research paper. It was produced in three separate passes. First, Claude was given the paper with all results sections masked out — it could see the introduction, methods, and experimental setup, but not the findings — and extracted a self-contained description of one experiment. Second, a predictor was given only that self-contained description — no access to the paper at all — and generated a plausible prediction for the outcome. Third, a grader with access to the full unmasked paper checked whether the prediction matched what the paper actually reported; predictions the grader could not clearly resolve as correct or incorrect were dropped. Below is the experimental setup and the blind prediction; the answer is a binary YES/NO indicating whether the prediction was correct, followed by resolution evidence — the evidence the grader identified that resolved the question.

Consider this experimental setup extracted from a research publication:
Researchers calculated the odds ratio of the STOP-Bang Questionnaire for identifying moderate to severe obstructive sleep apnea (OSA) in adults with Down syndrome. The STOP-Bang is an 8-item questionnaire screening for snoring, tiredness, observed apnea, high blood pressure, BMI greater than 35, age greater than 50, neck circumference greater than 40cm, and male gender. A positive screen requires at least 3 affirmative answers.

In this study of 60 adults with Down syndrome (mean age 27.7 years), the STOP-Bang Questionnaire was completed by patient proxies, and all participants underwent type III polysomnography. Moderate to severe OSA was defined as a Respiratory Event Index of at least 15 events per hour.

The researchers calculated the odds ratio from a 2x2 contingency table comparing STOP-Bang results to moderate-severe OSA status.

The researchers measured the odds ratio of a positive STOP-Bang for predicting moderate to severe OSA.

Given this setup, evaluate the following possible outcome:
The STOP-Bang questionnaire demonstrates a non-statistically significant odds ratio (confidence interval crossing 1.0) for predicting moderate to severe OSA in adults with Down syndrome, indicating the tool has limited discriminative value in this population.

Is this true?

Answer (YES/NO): NO